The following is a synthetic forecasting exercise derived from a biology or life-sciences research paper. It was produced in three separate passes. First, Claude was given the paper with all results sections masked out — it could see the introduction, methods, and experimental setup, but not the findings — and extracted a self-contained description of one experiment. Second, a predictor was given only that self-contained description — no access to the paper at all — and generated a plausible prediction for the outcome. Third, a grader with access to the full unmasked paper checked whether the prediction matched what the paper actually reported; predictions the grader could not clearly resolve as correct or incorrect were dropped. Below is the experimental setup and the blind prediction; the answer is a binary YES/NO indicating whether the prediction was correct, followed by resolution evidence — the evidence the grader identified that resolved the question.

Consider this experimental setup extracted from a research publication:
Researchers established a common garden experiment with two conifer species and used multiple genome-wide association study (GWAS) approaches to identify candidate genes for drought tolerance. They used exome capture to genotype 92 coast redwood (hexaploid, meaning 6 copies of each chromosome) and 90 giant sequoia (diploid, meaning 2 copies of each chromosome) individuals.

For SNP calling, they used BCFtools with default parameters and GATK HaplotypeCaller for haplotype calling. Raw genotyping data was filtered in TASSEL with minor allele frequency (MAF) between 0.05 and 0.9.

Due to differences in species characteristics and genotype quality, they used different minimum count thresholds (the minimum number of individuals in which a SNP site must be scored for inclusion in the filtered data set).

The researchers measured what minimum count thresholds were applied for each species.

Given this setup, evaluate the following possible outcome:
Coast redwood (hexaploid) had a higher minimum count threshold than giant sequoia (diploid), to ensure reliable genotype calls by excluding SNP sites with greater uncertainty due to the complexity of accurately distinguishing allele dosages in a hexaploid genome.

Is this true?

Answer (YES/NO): NO